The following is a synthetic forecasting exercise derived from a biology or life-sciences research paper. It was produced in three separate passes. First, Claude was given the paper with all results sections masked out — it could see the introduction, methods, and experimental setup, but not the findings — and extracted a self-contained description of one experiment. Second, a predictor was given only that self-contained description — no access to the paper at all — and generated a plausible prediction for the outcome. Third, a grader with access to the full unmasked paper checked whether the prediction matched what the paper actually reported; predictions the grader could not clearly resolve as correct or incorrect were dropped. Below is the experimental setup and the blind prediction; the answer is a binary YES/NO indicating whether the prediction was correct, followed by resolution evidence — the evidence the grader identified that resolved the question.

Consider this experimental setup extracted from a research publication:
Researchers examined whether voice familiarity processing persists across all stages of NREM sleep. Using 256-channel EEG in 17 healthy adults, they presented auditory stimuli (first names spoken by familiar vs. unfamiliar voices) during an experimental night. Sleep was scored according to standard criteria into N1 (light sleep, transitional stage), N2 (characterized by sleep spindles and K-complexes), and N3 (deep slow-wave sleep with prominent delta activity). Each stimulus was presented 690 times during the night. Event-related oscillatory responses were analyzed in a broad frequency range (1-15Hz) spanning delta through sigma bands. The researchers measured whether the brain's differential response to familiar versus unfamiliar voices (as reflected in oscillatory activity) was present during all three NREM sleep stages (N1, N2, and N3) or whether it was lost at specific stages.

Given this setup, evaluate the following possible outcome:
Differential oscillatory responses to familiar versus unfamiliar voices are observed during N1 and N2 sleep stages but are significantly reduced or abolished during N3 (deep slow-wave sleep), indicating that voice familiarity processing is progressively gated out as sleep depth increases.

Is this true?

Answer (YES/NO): NO